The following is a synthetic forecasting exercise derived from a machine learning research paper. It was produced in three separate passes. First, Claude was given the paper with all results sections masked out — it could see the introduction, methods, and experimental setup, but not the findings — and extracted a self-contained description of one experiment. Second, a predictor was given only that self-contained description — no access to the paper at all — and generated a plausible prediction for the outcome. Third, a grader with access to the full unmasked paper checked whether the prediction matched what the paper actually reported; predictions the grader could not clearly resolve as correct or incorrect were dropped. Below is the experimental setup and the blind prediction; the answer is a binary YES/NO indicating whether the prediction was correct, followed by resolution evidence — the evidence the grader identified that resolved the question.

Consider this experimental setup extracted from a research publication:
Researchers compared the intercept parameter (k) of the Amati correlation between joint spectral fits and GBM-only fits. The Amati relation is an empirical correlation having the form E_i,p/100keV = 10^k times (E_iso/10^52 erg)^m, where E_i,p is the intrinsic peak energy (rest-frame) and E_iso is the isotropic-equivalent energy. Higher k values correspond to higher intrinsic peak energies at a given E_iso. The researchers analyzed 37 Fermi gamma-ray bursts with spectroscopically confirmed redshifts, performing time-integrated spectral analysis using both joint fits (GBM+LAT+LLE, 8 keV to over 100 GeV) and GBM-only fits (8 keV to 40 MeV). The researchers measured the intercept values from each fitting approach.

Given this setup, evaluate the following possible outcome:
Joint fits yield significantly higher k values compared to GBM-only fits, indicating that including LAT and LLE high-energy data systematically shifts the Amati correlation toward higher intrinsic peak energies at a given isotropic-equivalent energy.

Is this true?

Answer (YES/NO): NO